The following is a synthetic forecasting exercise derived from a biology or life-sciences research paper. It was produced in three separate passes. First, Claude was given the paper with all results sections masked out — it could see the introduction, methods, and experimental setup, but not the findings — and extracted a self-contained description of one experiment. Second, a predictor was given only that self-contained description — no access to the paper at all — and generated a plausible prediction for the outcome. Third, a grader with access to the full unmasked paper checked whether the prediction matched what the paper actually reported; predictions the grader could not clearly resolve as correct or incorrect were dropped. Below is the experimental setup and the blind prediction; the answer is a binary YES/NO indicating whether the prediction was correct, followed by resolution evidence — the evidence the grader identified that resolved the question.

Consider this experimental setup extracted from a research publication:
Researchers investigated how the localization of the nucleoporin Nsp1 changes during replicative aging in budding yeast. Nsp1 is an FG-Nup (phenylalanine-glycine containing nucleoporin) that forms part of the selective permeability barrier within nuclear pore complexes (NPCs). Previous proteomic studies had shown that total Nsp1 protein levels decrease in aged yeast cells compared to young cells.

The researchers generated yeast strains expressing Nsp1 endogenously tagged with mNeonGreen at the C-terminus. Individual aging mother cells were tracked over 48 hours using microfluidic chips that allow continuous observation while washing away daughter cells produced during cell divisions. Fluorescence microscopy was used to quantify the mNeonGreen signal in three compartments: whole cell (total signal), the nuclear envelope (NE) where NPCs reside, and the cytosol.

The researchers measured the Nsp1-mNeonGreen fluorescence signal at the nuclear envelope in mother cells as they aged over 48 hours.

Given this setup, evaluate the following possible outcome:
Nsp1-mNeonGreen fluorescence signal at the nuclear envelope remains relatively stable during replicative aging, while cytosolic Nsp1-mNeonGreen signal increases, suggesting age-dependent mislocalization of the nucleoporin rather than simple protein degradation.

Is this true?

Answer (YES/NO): NO